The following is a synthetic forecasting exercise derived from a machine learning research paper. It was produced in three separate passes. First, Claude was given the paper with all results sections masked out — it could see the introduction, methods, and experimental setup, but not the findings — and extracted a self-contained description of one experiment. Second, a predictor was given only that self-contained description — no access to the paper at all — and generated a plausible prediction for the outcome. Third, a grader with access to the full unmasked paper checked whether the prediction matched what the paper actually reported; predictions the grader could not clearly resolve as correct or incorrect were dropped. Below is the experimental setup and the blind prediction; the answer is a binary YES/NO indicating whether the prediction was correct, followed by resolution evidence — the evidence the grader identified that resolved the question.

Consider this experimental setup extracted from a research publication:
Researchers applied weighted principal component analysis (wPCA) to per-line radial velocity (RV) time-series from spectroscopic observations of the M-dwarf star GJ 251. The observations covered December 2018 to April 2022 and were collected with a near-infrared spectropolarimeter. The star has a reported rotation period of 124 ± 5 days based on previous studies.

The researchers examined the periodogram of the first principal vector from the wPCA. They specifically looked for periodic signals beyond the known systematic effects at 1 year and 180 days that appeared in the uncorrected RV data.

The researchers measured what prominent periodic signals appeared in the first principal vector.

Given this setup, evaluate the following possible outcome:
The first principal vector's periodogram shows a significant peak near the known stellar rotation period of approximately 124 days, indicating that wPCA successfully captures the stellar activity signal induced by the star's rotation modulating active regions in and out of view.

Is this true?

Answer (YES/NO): YES